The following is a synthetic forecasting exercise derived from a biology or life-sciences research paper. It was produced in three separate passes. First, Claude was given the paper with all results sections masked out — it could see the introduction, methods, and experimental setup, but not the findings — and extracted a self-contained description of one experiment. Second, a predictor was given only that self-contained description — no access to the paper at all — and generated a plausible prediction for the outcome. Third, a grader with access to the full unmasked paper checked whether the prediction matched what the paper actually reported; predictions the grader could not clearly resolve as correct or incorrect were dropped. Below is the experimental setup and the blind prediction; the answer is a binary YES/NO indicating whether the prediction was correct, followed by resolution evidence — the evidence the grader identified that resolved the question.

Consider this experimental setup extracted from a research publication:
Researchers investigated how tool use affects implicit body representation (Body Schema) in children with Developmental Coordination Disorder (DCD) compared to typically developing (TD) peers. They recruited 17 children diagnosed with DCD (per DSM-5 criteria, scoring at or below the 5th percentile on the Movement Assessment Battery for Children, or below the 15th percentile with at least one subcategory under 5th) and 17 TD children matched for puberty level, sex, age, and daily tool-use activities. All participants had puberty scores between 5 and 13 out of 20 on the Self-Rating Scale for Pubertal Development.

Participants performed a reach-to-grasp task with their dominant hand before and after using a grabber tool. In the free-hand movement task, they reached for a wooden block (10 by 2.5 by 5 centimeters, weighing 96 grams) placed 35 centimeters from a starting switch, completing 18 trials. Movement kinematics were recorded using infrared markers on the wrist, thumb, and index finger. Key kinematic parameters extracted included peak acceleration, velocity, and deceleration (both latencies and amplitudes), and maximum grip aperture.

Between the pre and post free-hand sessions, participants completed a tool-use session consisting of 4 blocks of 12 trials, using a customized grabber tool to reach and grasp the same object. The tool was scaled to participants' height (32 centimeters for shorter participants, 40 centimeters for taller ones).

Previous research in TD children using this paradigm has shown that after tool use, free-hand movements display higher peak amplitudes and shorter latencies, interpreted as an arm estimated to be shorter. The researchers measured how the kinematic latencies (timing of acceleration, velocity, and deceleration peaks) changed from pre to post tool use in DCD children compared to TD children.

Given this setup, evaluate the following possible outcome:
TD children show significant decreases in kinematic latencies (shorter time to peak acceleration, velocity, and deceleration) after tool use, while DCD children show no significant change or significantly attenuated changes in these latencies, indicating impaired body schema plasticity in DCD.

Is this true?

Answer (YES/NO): YES